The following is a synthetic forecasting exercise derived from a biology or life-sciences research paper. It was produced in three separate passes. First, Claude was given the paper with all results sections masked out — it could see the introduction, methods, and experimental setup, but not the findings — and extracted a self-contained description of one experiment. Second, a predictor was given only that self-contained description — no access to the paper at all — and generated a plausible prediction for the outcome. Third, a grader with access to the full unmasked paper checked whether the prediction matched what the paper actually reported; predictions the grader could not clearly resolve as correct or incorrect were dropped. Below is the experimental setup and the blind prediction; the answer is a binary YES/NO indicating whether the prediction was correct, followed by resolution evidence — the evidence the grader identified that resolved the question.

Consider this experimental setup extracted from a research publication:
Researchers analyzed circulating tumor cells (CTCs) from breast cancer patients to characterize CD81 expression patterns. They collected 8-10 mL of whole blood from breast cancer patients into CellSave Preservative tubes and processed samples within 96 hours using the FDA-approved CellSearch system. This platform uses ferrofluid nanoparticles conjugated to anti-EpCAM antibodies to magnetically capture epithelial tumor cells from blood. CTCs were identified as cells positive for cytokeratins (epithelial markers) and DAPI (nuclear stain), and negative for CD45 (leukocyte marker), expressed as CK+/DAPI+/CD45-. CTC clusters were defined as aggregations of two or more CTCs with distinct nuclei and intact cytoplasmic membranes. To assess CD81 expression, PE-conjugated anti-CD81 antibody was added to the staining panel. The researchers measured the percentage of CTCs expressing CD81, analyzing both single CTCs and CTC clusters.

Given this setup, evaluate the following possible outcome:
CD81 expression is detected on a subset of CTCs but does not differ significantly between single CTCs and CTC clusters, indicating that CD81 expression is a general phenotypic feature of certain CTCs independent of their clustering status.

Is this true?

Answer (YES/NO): NO